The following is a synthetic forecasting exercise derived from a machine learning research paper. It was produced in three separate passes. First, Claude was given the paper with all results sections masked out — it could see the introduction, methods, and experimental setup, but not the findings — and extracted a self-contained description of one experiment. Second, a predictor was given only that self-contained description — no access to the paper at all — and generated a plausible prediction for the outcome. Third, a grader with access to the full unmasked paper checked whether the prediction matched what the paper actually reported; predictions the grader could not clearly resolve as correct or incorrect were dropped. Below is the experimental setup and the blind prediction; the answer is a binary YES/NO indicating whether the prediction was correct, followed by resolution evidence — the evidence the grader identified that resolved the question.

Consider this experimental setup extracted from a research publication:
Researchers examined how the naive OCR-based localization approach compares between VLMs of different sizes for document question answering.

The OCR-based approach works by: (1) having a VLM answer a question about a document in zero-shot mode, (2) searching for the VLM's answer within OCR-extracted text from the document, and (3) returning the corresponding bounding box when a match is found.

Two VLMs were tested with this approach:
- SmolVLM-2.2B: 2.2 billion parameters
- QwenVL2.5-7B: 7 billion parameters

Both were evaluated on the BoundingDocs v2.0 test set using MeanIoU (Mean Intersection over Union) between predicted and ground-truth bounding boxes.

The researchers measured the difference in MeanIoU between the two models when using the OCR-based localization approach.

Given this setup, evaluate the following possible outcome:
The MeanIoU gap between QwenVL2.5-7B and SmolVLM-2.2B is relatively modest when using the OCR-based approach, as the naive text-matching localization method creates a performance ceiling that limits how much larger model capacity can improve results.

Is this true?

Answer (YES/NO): NO